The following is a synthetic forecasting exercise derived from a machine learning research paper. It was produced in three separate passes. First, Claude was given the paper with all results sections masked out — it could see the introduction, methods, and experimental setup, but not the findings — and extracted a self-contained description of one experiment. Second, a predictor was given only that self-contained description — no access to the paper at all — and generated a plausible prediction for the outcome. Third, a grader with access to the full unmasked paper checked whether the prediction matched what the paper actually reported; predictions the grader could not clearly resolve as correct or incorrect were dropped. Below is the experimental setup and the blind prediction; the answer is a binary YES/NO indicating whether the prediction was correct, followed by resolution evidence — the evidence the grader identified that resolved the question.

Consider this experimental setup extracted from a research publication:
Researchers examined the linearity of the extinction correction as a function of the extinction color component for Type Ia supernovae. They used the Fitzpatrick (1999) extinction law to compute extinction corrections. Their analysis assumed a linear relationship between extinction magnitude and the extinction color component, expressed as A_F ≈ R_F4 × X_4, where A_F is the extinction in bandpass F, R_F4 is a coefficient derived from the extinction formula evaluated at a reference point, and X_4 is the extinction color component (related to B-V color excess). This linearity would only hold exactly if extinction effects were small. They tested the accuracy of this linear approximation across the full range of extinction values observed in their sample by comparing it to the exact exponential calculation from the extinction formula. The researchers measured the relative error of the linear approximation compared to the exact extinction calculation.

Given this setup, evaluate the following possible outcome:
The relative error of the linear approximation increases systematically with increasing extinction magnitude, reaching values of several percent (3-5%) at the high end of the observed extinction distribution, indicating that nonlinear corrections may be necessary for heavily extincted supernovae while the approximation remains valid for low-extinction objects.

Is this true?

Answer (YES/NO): NO